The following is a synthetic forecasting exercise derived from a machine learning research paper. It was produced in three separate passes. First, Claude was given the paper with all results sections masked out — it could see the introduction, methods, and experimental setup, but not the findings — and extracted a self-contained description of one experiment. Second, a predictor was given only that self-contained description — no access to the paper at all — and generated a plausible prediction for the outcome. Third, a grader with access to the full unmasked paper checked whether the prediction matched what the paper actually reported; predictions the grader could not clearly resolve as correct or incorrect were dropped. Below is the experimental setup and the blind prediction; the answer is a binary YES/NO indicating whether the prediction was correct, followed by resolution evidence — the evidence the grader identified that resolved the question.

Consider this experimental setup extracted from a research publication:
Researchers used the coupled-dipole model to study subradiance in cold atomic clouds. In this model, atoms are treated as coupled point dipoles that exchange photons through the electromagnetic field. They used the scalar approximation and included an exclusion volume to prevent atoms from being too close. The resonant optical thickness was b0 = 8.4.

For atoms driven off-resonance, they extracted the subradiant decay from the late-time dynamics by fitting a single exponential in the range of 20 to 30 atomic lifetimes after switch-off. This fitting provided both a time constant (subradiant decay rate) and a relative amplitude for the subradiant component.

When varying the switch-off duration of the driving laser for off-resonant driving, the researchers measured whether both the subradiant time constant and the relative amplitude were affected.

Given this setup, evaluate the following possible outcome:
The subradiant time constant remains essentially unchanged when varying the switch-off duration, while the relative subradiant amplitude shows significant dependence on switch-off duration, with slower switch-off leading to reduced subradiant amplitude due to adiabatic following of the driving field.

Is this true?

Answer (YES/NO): NO